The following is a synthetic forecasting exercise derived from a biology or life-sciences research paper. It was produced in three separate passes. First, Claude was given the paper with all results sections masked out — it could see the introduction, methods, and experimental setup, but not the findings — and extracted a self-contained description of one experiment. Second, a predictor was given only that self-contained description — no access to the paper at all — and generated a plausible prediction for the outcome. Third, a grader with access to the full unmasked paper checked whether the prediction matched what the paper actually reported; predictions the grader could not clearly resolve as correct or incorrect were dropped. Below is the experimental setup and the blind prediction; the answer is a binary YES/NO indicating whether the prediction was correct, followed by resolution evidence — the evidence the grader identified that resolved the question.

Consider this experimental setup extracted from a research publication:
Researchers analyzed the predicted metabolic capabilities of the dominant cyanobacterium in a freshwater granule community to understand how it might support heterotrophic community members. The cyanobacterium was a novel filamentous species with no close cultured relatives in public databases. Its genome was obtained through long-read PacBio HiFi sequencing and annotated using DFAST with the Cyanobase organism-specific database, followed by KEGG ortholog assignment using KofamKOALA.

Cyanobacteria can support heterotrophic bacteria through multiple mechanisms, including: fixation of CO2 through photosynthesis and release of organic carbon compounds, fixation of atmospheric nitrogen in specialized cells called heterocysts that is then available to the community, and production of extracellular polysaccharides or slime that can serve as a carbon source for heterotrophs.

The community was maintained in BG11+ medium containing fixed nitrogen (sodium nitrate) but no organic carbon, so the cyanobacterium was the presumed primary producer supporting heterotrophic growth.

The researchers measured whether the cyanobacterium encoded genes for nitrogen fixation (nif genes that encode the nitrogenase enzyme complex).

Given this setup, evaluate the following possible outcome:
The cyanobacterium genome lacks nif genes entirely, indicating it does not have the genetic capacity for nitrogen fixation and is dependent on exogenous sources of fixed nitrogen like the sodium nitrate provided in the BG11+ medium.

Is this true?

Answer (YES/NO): YES